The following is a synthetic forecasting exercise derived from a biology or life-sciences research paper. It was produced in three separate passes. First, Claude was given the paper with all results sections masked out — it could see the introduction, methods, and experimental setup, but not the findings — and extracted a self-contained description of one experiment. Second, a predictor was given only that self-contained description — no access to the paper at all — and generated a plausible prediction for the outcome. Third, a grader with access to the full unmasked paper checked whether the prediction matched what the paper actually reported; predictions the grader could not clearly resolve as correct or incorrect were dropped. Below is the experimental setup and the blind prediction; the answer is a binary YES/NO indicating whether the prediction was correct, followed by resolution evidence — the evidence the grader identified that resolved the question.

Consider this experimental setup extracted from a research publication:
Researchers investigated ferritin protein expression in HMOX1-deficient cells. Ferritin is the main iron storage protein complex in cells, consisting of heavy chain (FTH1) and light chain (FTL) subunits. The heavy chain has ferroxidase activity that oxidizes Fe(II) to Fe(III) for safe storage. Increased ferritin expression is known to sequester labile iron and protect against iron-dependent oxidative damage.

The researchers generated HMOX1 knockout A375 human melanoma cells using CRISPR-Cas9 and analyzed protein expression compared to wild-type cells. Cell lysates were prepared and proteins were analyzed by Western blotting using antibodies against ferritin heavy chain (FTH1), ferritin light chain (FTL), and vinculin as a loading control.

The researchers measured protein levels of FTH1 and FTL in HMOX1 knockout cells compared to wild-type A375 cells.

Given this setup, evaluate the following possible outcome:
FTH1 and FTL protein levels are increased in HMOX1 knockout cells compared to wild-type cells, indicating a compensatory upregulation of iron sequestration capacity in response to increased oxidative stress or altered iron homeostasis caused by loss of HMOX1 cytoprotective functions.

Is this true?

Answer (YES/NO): YES